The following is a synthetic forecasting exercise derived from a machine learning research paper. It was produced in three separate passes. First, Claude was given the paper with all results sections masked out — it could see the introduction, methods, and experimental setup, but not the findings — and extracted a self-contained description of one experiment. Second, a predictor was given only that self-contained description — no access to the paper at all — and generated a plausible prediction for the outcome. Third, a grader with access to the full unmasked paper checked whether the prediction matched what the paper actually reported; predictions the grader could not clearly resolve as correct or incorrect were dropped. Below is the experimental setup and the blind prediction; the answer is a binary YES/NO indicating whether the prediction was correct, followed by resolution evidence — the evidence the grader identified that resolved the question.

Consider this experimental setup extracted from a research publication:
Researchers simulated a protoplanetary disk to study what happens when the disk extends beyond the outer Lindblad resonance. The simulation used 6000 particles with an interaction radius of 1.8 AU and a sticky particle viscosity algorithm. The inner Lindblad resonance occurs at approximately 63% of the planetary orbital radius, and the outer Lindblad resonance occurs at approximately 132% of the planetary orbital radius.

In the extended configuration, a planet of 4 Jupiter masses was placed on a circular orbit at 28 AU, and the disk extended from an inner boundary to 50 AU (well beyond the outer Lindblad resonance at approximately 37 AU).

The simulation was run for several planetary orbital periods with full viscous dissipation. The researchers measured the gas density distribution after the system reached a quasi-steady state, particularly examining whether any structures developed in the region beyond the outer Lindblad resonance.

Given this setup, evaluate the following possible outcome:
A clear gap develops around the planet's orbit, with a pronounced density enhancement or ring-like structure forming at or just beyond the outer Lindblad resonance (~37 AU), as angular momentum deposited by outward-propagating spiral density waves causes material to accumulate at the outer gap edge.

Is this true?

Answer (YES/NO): NO